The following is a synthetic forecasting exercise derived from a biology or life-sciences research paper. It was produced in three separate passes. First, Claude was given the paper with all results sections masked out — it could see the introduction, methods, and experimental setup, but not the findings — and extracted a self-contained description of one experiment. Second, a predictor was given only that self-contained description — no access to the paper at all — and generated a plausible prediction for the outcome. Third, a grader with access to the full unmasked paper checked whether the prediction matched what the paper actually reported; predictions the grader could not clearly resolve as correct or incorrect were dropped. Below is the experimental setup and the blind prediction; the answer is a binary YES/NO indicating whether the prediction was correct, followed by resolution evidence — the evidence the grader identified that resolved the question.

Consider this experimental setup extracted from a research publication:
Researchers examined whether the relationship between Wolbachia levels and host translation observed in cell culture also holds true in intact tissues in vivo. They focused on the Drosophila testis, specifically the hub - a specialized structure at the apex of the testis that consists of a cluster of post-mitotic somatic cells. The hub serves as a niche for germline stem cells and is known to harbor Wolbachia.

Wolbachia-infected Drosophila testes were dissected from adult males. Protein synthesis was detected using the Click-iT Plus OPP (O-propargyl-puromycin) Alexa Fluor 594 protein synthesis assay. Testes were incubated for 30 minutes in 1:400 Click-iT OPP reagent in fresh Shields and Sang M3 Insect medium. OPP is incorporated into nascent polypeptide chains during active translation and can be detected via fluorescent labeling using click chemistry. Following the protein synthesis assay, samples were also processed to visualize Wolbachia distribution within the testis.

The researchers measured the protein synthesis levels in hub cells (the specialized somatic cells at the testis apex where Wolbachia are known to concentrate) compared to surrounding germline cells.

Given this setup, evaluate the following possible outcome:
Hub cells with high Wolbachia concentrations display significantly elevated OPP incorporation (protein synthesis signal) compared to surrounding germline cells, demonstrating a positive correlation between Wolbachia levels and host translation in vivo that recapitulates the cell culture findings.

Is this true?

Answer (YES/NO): NO